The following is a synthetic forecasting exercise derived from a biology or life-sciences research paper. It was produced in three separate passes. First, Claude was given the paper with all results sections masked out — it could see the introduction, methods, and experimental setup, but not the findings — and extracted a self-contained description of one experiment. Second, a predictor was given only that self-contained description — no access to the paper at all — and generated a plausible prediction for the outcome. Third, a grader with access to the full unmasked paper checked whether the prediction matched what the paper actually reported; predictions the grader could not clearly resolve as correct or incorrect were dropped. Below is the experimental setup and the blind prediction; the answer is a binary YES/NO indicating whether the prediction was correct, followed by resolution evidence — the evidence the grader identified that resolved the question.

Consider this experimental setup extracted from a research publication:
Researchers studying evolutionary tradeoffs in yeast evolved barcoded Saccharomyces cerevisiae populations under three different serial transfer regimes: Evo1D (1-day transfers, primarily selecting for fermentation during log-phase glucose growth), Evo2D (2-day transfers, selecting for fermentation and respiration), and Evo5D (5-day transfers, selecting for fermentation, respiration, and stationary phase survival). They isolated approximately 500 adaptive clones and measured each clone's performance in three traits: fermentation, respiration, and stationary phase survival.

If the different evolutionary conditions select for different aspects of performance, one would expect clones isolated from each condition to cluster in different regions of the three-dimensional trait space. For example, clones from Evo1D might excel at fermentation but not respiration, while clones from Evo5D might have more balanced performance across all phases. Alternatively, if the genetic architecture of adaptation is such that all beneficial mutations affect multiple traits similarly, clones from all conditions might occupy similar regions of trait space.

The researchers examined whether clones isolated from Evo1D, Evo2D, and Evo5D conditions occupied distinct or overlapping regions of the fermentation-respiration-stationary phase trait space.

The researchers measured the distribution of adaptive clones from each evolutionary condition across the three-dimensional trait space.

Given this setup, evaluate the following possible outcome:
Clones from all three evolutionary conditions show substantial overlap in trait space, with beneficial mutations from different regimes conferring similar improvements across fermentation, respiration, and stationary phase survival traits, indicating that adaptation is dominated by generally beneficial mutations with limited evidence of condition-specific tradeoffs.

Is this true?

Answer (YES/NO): NO